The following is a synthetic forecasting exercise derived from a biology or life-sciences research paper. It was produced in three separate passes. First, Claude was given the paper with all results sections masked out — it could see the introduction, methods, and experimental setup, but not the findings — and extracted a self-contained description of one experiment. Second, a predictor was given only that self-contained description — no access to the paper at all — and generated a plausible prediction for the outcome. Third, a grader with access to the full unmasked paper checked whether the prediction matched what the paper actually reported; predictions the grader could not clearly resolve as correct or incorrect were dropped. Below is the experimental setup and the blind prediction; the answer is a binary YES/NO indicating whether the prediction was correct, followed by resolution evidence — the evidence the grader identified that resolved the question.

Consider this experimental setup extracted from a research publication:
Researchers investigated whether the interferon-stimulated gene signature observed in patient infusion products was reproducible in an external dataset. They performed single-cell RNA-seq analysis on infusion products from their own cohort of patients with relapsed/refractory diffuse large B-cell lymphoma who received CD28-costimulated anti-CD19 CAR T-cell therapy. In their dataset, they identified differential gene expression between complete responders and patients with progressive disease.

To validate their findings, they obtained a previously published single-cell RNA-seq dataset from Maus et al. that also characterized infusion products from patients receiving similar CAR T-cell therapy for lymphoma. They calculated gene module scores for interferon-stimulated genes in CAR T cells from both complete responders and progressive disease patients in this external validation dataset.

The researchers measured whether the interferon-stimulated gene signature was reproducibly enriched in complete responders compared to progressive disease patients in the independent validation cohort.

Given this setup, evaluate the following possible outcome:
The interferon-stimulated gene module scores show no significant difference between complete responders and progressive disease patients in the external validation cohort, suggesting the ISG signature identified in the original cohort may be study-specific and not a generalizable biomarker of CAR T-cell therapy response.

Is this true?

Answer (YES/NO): NO